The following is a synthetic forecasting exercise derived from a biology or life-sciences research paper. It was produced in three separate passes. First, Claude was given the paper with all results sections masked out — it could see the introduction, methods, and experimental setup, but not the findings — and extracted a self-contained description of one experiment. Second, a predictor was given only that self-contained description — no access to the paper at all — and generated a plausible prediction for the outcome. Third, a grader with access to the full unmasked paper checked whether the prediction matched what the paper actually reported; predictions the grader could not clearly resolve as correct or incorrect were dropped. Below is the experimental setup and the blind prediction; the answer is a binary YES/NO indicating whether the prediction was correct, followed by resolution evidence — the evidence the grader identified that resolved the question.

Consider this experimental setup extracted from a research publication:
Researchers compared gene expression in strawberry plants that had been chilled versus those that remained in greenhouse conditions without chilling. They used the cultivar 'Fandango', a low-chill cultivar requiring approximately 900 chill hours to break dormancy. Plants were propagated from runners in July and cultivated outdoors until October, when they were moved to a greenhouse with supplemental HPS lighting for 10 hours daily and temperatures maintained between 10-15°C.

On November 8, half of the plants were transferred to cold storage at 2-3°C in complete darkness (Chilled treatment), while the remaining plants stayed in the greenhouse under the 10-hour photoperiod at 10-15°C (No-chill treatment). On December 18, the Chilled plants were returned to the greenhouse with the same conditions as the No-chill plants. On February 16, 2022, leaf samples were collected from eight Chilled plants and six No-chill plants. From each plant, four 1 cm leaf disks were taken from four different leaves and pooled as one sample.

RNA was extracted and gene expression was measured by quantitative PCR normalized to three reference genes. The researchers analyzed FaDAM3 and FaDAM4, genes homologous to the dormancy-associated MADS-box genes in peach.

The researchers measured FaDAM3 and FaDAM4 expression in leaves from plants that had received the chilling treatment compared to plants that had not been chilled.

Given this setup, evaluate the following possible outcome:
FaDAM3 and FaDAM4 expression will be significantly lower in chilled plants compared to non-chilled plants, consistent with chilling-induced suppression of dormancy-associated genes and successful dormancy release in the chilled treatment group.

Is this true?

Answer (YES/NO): YES